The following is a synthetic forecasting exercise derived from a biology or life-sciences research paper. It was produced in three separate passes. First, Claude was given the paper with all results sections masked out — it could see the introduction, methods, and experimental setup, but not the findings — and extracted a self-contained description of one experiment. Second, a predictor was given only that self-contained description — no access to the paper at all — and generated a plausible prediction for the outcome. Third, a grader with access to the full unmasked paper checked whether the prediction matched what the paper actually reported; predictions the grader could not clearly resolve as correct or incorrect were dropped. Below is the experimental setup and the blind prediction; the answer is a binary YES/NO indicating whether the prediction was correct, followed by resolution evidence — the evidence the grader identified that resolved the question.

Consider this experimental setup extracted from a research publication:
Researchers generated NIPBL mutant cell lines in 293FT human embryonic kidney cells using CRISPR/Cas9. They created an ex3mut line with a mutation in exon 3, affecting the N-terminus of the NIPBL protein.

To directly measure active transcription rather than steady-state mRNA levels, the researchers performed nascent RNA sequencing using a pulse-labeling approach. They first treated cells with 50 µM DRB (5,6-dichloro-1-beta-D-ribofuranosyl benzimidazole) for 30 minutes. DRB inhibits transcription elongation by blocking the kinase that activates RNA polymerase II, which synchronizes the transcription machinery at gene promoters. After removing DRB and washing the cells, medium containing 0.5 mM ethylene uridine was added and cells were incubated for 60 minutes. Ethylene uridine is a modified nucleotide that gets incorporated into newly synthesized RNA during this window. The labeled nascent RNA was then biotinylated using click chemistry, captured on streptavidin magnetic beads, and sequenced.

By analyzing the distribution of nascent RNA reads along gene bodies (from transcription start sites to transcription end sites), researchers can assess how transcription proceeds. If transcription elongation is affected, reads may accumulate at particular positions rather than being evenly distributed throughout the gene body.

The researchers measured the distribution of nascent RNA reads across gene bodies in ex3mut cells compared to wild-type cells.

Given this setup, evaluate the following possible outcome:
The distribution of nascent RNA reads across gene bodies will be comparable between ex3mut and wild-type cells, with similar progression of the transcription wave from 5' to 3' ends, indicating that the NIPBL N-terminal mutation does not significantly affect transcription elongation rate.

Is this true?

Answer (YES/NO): YES